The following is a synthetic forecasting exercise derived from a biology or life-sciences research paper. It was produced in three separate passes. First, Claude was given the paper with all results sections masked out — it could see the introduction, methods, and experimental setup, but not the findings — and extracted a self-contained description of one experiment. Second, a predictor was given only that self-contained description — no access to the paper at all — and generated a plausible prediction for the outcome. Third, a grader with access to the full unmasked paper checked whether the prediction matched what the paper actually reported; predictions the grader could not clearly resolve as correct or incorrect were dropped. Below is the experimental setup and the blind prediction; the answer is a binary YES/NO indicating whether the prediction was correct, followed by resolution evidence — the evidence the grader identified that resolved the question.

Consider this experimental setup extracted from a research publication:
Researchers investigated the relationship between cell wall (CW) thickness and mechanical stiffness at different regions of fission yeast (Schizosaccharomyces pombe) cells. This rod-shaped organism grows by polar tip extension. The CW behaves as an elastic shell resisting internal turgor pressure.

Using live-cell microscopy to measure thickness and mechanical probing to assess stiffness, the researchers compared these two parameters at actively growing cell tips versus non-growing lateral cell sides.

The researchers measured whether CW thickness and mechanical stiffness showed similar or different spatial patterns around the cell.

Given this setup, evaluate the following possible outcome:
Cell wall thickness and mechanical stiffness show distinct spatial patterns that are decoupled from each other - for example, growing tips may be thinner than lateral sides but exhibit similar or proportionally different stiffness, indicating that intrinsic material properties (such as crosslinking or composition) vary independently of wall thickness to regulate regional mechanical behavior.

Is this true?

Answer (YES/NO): NO